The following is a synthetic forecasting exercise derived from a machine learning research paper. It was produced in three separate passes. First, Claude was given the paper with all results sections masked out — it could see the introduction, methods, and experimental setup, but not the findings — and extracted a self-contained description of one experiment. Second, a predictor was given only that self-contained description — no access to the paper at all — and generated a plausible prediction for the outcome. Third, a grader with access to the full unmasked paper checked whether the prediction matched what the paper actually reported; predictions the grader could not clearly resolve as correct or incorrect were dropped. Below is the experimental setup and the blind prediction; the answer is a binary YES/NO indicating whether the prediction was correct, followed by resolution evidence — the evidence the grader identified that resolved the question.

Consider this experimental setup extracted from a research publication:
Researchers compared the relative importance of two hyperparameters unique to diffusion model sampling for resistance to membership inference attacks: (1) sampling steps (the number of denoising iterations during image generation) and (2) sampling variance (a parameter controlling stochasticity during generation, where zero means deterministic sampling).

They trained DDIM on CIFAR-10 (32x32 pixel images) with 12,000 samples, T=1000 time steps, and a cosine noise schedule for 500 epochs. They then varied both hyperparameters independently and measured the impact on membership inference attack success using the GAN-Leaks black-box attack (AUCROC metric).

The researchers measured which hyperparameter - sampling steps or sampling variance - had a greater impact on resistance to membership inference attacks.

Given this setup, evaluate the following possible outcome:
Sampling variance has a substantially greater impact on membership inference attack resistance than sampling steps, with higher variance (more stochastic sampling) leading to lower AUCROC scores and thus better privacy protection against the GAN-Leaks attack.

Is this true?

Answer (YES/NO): NO